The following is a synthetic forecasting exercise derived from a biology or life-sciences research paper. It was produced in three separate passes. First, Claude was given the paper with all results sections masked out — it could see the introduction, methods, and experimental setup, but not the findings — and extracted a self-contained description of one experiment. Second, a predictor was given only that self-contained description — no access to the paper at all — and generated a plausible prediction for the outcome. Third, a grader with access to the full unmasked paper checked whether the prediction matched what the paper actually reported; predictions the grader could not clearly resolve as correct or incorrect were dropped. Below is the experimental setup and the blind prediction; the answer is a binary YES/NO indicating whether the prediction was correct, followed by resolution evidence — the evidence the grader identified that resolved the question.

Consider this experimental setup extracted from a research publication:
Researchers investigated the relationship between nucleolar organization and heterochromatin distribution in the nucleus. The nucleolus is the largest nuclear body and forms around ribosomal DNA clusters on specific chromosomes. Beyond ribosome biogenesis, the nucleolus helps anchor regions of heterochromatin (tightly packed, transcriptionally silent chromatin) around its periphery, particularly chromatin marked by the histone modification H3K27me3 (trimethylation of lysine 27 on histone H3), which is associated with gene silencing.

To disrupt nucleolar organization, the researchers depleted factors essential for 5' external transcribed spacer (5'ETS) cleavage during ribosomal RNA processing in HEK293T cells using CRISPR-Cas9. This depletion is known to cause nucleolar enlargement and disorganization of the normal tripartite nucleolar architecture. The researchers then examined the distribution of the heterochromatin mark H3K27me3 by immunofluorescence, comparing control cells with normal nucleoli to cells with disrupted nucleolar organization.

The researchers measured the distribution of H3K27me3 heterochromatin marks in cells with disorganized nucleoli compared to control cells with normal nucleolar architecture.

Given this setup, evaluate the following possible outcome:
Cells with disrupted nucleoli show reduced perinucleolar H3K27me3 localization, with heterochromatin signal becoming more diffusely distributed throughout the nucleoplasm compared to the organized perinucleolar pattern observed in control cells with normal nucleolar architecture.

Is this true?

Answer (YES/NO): NO